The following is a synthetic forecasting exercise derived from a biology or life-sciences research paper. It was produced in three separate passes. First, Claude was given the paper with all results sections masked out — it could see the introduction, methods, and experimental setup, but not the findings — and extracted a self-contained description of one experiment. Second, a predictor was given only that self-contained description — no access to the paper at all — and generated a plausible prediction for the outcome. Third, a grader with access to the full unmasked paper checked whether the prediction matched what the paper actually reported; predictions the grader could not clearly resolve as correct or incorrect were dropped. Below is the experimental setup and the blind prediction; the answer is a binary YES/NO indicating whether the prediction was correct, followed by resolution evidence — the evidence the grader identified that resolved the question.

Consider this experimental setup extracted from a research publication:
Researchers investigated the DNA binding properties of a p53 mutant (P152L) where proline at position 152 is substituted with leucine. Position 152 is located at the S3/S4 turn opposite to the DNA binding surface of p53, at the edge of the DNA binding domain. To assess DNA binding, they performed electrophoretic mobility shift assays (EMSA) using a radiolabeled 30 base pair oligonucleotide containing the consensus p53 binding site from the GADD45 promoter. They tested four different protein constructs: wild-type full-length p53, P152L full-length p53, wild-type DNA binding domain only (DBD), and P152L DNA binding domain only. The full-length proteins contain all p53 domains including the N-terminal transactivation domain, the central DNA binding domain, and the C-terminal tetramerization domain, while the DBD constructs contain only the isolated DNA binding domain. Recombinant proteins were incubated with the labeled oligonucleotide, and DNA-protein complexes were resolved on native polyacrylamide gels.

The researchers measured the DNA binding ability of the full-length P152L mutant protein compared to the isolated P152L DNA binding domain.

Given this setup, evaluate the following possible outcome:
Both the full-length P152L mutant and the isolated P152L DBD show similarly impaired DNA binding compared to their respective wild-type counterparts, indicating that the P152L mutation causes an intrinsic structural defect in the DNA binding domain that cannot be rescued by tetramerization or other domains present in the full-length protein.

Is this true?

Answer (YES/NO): NO